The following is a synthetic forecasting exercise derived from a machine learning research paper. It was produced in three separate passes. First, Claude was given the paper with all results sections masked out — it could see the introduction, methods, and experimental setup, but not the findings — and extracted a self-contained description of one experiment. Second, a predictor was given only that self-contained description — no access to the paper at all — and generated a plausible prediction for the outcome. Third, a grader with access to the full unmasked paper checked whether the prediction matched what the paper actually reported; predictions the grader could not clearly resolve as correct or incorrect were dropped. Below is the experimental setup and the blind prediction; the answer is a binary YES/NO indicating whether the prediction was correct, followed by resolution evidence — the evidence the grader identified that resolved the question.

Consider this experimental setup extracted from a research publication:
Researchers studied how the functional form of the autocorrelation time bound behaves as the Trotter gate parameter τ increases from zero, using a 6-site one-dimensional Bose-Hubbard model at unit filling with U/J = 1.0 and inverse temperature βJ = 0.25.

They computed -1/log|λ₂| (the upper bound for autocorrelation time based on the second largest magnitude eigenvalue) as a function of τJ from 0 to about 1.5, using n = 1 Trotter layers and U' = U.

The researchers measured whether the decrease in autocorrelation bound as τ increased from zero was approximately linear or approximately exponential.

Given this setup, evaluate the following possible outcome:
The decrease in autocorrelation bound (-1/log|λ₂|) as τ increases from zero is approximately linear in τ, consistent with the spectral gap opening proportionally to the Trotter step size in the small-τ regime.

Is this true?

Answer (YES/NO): NO